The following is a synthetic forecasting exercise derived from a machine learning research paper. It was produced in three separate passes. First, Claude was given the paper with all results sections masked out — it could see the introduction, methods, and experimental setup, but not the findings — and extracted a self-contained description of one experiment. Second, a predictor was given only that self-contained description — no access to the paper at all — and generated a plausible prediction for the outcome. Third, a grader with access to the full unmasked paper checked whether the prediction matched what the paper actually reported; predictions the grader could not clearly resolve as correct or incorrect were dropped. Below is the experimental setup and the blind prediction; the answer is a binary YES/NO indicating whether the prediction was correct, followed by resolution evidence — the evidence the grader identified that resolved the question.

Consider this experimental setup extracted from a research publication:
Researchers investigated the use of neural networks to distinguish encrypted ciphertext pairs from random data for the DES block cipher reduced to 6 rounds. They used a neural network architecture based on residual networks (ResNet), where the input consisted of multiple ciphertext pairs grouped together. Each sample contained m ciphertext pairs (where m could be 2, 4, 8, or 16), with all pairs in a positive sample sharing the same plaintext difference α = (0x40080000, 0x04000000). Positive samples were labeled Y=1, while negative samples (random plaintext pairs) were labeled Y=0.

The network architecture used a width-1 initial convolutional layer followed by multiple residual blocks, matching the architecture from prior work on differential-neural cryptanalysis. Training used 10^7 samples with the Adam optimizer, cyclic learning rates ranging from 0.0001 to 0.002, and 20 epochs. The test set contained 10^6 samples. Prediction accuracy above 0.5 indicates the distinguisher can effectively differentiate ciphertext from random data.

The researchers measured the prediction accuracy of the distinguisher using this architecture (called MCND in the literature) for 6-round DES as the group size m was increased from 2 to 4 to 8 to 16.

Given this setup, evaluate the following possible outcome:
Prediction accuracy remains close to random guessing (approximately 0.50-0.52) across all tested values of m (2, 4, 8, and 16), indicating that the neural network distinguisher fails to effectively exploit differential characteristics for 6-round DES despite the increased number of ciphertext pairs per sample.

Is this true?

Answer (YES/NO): NO